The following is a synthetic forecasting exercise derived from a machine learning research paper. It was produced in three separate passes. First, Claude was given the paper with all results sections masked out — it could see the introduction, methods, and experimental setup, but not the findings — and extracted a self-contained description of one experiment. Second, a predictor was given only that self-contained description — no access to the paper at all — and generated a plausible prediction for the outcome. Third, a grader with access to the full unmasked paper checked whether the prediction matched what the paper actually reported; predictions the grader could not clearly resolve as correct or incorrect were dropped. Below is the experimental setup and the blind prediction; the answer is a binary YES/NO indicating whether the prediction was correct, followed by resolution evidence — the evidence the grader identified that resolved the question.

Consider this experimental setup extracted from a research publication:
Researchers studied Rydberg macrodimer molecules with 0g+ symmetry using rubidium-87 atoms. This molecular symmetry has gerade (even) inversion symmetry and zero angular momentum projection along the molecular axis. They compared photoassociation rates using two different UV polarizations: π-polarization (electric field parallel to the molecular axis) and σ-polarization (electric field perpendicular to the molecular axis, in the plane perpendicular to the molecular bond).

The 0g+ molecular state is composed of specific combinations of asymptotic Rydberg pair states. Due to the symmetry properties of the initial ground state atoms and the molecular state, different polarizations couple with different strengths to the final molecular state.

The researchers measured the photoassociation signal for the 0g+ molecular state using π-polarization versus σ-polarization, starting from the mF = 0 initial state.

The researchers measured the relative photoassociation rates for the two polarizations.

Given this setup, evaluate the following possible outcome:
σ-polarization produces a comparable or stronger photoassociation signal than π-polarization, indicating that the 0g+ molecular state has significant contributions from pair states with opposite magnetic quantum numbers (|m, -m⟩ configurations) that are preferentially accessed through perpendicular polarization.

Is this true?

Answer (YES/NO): NO